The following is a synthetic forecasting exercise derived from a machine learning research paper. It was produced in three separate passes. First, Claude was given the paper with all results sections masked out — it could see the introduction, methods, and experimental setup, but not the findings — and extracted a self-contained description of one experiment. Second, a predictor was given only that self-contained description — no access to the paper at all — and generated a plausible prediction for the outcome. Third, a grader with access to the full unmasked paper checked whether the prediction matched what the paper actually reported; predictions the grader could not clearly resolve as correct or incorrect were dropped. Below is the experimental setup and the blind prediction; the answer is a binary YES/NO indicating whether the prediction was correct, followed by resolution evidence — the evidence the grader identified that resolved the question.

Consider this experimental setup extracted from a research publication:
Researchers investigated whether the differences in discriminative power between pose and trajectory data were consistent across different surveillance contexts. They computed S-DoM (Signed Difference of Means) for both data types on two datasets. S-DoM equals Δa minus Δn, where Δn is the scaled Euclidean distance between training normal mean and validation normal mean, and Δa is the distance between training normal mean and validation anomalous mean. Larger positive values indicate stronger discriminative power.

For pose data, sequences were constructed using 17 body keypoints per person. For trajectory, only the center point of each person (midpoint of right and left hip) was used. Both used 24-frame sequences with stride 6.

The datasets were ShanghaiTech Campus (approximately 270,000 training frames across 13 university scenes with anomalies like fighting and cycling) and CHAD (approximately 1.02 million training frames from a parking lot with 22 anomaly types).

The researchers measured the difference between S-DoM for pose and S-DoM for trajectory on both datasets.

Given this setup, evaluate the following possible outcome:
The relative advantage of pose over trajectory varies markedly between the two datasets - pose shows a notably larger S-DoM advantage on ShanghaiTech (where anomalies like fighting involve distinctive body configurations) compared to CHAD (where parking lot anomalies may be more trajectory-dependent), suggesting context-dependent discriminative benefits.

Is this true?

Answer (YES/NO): YES